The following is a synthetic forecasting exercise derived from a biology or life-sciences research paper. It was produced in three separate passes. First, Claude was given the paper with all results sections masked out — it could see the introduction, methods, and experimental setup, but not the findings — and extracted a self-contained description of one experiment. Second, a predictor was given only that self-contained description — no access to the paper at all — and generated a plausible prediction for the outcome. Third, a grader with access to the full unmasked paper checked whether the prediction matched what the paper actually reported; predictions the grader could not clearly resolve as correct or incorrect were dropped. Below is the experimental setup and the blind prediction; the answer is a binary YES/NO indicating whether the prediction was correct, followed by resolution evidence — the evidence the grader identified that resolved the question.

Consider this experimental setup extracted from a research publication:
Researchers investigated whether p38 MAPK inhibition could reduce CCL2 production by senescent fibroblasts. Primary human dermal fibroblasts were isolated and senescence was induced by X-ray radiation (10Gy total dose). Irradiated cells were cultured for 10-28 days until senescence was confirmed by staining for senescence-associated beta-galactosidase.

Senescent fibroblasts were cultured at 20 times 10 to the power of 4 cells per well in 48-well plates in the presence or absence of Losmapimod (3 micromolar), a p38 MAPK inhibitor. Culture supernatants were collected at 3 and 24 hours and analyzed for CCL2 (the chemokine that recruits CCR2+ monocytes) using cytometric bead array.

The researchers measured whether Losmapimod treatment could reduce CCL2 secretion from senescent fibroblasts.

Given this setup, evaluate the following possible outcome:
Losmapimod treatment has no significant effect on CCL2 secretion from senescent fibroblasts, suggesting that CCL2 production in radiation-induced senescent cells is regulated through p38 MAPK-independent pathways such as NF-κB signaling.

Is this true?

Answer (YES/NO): NO